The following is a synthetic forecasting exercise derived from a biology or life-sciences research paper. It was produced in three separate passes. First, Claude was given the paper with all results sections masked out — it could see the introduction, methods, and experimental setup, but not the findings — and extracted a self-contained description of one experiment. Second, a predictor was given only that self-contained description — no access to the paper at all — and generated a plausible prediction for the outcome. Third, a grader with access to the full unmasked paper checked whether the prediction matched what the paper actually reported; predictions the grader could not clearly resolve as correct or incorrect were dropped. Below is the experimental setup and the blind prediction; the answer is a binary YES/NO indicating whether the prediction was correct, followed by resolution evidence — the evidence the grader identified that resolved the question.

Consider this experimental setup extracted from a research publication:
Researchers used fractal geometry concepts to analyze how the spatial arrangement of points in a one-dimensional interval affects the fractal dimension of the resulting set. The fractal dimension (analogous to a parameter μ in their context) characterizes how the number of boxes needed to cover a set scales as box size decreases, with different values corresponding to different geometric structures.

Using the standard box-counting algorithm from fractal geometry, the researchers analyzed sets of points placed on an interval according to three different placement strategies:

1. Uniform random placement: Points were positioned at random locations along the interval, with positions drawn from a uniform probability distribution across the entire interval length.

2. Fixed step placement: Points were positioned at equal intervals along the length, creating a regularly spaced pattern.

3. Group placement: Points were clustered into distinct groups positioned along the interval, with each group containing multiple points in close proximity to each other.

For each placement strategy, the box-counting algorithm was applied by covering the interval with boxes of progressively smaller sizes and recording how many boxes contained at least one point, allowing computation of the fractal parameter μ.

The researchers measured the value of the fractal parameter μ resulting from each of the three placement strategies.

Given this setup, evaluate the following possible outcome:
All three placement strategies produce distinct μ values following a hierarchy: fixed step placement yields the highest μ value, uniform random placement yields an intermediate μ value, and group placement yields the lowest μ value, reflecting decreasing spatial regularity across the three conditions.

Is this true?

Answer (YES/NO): NO